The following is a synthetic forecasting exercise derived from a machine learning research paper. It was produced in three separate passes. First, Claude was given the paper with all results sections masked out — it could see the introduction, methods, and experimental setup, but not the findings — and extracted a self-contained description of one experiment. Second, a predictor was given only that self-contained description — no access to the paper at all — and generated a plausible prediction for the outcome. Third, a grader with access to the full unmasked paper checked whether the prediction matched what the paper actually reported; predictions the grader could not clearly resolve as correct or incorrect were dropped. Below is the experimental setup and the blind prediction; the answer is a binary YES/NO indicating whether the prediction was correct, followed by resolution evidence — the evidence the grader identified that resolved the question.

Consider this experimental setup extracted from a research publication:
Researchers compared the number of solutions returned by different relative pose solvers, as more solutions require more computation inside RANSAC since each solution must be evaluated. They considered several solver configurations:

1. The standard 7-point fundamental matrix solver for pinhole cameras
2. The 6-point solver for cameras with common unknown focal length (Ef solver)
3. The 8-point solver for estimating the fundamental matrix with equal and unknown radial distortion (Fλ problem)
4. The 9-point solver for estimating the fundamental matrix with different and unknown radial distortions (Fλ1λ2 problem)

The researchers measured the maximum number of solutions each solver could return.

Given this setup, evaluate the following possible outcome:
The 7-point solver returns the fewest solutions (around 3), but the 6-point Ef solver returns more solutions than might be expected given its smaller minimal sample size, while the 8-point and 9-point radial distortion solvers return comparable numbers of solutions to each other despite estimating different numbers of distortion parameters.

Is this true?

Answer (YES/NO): NO